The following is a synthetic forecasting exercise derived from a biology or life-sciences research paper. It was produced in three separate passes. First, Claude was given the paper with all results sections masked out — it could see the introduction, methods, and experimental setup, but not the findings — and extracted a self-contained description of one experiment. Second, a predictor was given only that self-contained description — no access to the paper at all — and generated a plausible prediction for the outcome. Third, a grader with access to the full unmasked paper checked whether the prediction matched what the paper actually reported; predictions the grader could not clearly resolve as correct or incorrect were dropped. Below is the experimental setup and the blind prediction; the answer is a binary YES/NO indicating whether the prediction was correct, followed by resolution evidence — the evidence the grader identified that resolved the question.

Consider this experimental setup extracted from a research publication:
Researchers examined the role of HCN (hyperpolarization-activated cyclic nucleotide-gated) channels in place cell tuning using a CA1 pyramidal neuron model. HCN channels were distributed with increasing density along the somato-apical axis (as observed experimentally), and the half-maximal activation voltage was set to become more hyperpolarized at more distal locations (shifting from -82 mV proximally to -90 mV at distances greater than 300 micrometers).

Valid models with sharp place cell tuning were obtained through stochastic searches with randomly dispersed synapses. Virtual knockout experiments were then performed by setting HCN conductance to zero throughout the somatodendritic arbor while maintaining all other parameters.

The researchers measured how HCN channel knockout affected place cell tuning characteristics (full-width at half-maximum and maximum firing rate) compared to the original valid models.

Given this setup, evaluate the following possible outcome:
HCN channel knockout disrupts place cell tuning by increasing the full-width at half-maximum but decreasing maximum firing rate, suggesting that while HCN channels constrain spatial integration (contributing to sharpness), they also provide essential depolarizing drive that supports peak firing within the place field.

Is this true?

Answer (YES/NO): NO